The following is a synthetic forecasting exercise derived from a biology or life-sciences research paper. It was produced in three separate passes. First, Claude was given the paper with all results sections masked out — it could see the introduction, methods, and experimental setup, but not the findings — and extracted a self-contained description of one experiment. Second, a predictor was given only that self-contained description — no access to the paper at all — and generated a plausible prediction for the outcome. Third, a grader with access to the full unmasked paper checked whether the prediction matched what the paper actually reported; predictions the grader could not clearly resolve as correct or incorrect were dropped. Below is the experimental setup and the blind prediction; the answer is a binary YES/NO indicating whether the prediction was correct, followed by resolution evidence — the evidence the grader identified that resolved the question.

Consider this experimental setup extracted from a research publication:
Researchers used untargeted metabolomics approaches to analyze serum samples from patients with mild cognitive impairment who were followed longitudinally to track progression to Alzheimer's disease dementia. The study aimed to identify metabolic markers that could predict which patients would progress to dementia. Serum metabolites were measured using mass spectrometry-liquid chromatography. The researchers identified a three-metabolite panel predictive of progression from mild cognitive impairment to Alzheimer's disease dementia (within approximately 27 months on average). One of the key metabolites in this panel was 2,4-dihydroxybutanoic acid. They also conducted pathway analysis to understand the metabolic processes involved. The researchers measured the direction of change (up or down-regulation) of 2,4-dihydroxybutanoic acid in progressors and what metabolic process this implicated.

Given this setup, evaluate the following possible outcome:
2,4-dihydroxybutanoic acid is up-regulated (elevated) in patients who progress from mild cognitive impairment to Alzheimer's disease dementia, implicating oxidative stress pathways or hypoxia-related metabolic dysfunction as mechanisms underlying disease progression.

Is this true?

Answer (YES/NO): YES